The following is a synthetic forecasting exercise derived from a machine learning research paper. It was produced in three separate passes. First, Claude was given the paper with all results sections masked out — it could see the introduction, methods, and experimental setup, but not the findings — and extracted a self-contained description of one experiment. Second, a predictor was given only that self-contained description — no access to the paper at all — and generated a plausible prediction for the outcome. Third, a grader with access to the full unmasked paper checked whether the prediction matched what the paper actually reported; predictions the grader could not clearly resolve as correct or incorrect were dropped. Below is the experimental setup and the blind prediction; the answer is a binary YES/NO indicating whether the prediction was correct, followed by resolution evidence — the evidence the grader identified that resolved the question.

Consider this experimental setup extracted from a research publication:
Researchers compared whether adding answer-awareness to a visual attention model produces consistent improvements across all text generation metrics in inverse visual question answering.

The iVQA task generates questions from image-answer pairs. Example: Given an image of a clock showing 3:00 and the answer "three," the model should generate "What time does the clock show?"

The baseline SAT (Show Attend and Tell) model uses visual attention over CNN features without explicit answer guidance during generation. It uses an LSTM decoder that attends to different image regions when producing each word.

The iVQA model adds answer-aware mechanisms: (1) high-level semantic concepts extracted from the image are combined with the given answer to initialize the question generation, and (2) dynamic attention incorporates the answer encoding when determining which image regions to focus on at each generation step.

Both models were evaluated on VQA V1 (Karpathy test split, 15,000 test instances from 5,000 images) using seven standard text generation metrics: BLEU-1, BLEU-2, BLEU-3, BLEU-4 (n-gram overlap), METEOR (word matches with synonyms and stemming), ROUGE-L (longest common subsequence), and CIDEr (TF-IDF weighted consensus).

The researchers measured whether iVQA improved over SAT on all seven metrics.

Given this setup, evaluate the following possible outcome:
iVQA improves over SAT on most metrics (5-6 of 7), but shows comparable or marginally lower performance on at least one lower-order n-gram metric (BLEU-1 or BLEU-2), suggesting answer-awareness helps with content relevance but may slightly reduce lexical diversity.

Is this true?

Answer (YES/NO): NO